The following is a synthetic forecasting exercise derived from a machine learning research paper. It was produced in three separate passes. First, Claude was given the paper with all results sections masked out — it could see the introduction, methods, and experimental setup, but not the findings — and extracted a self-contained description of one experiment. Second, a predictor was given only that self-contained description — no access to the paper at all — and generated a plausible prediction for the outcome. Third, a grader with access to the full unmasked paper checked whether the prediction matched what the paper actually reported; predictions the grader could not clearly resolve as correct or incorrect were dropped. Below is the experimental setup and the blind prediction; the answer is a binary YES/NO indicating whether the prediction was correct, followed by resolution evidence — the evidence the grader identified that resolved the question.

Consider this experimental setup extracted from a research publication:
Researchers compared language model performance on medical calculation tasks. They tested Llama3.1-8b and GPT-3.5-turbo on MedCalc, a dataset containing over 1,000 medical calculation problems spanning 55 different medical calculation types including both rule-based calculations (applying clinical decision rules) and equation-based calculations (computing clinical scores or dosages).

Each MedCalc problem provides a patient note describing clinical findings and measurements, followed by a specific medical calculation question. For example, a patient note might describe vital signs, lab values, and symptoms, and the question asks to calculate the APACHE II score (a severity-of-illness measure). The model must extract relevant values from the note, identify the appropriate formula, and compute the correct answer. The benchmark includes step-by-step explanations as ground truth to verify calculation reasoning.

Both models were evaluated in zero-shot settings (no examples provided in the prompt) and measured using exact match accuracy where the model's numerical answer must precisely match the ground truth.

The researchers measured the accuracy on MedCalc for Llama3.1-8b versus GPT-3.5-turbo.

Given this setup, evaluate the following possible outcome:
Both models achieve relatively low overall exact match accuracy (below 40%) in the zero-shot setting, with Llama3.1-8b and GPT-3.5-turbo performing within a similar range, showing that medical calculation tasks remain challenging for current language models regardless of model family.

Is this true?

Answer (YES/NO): NO